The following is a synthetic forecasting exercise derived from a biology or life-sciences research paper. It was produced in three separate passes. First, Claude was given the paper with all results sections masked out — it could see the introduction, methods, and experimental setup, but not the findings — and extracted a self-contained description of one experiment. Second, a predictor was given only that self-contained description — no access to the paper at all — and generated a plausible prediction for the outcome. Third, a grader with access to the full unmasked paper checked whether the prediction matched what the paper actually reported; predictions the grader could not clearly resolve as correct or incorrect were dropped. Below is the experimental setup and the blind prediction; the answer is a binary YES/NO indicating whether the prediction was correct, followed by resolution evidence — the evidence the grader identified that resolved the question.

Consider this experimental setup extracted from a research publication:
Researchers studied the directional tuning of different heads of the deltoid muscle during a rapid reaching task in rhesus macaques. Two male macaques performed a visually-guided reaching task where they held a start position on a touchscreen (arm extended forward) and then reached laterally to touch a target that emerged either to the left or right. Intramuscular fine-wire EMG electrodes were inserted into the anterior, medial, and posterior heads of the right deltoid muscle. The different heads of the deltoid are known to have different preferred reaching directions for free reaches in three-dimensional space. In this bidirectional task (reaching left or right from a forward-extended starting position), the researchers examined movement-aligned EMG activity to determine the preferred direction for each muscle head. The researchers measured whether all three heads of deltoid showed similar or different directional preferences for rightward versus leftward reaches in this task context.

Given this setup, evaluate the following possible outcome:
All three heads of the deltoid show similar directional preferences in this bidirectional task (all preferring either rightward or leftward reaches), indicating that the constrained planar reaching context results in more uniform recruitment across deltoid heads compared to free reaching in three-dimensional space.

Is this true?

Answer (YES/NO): YES